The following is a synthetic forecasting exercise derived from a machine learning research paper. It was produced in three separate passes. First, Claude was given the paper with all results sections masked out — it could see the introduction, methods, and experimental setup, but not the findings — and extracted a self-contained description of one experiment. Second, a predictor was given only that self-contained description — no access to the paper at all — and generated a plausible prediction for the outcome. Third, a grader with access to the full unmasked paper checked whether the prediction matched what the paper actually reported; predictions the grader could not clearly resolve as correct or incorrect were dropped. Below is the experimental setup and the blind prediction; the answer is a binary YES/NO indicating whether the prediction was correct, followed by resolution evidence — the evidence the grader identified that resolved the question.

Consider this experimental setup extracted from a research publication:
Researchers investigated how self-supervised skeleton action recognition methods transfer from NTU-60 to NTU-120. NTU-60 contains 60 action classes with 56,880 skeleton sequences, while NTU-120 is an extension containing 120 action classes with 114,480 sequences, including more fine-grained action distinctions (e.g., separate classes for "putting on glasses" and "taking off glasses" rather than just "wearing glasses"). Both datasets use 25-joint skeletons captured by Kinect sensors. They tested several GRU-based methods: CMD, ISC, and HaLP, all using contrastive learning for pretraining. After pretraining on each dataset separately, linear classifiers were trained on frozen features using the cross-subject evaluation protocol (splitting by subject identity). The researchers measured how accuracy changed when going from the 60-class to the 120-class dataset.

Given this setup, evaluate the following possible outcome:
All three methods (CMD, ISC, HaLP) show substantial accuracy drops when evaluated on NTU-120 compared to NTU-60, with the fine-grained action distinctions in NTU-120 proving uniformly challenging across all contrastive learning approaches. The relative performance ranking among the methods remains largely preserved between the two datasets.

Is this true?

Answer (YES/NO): YES